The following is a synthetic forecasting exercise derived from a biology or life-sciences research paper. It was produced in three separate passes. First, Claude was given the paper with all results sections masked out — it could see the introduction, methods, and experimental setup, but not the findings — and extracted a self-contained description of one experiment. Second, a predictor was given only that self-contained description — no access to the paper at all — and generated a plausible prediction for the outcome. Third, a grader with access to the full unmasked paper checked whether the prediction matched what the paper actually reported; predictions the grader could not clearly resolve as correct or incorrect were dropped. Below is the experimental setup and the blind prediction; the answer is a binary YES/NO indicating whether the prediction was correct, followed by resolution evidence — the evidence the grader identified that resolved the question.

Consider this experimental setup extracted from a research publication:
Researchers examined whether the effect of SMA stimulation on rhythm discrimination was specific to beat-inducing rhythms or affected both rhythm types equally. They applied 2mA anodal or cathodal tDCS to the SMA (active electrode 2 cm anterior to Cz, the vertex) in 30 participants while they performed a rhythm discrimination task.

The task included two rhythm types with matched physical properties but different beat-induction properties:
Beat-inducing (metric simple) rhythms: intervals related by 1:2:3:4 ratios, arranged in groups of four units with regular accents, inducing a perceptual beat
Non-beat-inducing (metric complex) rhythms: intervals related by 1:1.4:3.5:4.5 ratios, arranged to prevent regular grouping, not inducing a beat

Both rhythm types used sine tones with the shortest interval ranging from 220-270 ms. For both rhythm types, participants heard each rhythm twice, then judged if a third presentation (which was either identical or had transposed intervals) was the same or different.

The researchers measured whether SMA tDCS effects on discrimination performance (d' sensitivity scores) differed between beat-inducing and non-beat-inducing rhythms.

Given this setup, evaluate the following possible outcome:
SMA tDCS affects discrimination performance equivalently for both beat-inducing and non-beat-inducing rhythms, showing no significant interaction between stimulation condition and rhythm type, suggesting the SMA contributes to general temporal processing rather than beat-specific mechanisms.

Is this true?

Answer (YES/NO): NO